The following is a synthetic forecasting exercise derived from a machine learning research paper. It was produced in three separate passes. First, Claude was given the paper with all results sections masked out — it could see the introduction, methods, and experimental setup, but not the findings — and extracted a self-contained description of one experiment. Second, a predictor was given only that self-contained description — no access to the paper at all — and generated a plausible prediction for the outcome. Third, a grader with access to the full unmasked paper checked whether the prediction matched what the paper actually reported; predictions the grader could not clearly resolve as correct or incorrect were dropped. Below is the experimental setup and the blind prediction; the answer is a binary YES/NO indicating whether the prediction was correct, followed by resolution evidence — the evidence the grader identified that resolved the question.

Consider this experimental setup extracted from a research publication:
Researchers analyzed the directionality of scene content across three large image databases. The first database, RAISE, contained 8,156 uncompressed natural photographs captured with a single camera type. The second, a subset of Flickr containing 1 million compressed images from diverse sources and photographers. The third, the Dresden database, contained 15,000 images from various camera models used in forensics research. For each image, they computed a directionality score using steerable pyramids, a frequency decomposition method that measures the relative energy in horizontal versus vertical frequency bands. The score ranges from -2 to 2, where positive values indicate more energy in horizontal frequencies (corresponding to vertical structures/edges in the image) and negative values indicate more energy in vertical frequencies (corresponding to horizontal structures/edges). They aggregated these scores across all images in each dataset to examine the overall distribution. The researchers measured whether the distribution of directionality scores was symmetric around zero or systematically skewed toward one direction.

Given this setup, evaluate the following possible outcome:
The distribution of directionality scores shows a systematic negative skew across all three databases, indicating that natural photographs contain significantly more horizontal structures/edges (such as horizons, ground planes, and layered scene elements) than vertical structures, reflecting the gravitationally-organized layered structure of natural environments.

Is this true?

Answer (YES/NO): YES